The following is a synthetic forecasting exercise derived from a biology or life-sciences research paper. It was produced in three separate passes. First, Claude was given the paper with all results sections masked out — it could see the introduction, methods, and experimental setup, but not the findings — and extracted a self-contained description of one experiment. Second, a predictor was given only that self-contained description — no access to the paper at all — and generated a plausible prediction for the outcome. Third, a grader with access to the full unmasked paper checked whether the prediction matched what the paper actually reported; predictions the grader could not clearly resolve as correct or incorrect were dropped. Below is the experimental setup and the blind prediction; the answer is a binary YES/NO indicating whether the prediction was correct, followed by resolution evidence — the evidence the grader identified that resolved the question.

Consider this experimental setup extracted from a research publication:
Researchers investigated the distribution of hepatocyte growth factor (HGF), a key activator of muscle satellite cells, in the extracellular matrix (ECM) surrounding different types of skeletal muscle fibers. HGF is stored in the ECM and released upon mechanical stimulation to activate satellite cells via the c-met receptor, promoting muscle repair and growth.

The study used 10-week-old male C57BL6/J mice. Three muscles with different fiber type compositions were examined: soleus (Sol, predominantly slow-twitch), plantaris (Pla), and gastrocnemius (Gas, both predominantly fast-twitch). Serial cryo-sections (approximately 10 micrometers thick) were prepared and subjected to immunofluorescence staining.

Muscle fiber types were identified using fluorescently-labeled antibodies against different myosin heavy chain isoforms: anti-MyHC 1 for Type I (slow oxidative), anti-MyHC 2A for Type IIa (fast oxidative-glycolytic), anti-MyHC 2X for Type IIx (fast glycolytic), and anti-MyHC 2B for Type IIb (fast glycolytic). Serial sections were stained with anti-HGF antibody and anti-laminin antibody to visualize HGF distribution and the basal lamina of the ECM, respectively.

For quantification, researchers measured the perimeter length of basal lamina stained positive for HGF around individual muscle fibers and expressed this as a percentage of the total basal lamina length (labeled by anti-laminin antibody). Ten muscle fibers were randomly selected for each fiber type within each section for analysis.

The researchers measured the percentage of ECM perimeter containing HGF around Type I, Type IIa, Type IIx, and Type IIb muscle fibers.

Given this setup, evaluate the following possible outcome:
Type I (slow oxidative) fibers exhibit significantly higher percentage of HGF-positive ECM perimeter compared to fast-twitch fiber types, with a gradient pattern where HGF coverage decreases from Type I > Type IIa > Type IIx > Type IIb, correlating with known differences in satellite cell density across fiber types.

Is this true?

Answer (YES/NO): NO